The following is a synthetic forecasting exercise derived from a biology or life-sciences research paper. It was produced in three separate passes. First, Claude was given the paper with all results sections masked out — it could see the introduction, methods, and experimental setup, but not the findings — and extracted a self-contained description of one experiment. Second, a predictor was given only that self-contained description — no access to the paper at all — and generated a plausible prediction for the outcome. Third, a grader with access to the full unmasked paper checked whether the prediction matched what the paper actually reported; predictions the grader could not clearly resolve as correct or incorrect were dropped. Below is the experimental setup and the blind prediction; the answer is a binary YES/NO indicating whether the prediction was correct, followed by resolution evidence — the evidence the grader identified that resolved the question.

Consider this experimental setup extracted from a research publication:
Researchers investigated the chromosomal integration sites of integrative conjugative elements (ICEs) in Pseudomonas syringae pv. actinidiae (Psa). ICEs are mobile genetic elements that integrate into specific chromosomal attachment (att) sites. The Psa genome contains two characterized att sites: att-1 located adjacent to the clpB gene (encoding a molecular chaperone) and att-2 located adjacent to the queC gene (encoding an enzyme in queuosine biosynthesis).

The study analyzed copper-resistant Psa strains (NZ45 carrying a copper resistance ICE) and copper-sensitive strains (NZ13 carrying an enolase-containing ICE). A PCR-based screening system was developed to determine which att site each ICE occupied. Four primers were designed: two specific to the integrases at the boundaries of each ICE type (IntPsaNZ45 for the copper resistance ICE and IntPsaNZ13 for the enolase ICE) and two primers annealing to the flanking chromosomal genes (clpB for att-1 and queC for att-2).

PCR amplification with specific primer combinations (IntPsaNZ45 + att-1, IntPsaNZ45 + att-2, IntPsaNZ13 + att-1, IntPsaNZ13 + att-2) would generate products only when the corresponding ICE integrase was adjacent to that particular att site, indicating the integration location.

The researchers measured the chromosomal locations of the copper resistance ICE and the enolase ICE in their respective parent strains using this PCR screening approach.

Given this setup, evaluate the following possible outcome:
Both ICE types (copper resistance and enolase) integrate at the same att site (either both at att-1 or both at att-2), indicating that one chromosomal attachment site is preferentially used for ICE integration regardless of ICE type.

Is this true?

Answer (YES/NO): YES